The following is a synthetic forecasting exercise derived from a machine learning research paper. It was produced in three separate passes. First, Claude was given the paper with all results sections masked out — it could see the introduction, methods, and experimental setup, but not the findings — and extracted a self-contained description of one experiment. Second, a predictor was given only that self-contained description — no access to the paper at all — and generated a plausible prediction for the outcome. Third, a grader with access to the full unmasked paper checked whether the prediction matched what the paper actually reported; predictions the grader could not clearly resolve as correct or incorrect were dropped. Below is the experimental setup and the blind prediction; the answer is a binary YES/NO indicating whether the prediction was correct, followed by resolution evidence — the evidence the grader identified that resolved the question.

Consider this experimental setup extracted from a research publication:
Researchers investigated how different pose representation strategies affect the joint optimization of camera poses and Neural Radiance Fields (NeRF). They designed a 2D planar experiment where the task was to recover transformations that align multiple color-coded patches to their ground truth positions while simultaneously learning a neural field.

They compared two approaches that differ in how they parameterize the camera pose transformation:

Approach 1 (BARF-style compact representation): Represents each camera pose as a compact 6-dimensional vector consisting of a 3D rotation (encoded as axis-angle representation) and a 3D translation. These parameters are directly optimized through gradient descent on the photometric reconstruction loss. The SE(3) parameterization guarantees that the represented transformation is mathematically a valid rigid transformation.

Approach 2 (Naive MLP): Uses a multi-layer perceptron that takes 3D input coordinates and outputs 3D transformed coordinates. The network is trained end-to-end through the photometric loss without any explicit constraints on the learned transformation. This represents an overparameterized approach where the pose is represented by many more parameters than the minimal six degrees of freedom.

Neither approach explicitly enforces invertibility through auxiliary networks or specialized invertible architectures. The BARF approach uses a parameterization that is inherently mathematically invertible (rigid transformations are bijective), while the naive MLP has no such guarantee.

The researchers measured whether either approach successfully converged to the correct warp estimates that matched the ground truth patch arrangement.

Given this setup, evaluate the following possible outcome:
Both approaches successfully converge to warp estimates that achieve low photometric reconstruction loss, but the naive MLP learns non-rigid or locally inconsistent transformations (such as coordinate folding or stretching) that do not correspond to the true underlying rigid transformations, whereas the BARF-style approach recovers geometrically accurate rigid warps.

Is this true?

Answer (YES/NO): NO